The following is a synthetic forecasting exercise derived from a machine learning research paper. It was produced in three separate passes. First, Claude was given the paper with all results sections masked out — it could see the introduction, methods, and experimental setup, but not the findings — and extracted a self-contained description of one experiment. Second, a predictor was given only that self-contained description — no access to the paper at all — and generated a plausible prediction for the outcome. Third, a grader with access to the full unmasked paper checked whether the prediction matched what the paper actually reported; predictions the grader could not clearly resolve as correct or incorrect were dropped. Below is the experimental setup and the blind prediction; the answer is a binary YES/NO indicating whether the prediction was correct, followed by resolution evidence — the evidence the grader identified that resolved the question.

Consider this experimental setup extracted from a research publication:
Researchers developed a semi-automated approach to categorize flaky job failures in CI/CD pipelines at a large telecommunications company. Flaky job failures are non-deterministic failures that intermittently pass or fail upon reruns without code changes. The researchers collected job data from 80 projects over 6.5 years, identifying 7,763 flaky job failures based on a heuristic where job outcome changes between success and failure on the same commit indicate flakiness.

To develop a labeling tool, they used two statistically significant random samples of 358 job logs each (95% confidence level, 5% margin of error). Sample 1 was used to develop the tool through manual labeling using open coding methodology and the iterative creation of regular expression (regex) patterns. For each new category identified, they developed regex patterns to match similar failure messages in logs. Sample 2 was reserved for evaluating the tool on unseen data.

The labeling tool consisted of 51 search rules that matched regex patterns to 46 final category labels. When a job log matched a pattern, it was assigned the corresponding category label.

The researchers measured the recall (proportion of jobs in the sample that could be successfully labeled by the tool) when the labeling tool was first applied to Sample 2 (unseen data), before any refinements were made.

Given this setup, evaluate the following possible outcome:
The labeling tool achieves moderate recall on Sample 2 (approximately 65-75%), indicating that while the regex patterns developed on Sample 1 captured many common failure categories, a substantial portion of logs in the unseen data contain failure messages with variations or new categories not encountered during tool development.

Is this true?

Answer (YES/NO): NO